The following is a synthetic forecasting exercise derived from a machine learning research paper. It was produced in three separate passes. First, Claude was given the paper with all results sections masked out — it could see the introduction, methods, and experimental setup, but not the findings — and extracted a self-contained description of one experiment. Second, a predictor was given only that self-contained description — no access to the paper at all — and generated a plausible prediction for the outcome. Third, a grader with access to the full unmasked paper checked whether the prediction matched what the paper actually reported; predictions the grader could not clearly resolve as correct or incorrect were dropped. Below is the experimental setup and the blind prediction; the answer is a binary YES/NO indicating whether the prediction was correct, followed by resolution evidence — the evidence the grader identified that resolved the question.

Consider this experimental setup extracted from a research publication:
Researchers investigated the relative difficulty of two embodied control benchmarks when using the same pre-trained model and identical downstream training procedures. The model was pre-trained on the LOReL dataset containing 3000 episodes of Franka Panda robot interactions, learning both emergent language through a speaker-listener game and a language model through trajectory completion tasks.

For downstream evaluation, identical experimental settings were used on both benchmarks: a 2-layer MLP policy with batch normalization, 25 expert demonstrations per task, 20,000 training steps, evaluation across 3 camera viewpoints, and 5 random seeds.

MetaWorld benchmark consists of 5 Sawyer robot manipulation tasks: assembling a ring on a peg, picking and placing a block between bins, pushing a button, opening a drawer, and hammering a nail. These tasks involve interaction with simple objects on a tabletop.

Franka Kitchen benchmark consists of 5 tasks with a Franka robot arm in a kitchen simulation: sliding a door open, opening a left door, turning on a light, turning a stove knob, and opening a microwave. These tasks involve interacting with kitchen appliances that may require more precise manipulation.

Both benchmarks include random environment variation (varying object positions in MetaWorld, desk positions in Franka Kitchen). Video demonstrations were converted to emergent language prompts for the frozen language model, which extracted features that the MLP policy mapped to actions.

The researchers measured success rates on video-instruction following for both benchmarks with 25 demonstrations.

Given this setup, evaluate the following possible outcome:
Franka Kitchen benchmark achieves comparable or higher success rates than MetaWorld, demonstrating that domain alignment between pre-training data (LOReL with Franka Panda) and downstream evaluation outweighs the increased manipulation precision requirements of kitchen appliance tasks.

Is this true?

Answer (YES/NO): NO